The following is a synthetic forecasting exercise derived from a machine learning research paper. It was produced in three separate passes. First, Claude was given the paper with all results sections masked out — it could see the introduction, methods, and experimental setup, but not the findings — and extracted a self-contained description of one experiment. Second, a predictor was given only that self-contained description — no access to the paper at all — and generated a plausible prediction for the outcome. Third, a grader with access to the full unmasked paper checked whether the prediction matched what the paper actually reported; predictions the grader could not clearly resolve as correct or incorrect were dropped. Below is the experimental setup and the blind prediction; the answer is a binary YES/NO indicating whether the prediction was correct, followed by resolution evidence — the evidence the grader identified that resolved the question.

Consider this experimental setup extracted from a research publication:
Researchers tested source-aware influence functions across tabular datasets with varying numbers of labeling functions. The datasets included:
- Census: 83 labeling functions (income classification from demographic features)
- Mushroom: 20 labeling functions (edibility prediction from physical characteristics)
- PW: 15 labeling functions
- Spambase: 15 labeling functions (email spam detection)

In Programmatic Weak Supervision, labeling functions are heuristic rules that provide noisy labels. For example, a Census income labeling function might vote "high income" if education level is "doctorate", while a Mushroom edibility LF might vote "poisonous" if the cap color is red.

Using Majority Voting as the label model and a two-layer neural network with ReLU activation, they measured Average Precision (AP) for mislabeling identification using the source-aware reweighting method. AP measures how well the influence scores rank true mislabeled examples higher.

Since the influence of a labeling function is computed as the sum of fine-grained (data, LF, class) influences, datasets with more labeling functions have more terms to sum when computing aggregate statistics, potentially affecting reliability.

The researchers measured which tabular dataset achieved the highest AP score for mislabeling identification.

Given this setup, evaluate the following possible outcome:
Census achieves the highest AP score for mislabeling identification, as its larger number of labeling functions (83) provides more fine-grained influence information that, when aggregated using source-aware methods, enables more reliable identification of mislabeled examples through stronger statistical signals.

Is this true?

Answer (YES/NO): NO